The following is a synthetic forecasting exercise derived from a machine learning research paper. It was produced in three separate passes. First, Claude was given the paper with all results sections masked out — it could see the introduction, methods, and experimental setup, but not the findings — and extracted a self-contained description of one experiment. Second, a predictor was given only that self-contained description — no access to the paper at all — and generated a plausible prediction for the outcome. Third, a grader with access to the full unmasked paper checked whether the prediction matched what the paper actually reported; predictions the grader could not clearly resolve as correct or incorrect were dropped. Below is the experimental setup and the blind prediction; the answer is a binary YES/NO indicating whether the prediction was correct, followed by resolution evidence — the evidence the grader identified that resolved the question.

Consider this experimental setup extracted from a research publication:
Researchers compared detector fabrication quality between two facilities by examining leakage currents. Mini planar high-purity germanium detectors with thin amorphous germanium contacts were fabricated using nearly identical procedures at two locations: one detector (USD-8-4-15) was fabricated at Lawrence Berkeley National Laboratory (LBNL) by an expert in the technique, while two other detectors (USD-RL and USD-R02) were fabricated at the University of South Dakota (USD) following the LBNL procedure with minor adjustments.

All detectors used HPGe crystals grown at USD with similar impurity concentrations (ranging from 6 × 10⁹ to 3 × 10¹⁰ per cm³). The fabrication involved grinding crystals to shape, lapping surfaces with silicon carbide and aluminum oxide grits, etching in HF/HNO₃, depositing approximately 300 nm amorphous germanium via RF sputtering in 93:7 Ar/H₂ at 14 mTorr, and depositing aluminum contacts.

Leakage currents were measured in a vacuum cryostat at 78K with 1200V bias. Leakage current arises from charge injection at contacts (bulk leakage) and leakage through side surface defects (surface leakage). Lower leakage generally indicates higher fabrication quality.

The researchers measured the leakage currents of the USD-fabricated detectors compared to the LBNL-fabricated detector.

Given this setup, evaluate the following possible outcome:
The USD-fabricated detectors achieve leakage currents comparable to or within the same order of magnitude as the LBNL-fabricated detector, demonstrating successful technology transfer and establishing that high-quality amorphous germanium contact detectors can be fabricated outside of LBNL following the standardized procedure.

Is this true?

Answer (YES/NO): NO